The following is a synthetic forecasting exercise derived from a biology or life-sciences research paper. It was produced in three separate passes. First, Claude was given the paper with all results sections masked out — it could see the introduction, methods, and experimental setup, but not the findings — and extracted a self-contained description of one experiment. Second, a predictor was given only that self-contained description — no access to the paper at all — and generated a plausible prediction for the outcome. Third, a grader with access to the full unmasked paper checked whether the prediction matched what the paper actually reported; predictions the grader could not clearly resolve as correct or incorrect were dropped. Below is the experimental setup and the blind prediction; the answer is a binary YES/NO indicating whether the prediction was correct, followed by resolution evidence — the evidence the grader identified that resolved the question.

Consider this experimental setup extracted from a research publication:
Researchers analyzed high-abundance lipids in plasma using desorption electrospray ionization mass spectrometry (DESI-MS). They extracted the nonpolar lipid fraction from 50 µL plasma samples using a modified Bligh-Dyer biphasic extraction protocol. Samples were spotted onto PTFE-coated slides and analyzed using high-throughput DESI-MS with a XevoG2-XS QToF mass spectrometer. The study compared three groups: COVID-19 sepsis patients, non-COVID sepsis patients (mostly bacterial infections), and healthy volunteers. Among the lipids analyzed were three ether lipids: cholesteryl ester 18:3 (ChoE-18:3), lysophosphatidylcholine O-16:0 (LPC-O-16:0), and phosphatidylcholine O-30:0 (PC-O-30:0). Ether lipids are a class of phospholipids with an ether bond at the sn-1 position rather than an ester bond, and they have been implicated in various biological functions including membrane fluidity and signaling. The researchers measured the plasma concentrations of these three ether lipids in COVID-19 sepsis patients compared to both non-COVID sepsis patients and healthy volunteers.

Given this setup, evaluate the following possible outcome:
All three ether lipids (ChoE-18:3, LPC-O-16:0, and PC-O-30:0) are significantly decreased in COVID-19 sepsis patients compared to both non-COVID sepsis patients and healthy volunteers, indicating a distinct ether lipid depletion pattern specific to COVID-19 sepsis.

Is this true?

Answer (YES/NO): YES